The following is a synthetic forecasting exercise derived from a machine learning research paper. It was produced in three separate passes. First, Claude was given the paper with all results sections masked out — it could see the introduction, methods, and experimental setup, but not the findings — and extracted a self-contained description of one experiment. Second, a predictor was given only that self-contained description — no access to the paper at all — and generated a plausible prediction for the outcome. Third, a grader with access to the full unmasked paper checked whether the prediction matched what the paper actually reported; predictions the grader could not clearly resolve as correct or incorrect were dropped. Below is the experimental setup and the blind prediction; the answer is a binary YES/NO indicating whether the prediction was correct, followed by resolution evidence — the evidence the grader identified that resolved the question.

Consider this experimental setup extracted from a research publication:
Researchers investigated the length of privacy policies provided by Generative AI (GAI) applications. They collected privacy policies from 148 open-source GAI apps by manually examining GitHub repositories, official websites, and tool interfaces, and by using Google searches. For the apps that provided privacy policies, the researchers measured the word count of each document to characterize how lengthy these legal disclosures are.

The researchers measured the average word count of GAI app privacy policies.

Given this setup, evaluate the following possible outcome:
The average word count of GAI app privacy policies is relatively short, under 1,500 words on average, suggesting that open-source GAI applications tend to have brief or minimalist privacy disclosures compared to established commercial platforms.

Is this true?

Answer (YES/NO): NO